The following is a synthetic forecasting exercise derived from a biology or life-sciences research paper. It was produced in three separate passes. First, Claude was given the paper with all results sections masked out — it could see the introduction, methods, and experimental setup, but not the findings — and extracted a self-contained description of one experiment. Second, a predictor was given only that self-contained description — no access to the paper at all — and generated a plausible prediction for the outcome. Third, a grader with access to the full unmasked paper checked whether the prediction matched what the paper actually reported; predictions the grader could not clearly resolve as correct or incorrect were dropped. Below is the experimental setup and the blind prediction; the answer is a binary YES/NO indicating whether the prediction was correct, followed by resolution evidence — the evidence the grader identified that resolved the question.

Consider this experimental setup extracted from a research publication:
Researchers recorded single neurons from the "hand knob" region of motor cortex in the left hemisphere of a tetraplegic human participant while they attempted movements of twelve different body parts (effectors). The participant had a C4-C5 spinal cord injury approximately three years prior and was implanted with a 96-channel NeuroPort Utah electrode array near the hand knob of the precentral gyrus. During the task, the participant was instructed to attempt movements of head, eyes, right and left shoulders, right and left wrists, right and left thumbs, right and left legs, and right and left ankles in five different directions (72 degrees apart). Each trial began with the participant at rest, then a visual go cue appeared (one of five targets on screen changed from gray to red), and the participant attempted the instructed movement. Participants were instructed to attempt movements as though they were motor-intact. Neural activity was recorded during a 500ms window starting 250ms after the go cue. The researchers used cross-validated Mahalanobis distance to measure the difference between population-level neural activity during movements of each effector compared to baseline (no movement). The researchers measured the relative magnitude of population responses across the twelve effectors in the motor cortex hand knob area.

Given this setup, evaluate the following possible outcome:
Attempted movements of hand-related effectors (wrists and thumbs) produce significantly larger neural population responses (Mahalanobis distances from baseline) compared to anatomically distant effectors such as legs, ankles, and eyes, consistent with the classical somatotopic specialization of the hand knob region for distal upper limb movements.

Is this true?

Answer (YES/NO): YES